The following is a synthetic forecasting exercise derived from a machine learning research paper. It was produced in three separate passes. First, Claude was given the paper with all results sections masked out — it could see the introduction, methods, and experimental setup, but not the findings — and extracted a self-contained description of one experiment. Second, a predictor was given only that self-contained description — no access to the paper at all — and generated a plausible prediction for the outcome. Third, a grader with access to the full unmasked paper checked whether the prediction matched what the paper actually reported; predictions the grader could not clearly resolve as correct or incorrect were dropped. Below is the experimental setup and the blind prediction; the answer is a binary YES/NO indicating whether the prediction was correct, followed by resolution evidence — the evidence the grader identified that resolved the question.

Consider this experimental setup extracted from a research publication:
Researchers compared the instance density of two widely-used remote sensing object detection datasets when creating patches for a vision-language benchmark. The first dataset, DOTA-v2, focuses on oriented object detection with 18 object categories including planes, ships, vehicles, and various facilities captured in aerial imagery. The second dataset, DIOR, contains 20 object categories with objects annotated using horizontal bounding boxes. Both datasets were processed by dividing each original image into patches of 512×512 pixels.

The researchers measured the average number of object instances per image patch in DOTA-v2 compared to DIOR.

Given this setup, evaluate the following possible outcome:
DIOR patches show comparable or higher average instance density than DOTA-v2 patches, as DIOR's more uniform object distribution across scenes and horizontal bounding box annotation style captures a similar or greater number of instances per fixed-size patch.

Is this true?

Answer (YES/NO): NO